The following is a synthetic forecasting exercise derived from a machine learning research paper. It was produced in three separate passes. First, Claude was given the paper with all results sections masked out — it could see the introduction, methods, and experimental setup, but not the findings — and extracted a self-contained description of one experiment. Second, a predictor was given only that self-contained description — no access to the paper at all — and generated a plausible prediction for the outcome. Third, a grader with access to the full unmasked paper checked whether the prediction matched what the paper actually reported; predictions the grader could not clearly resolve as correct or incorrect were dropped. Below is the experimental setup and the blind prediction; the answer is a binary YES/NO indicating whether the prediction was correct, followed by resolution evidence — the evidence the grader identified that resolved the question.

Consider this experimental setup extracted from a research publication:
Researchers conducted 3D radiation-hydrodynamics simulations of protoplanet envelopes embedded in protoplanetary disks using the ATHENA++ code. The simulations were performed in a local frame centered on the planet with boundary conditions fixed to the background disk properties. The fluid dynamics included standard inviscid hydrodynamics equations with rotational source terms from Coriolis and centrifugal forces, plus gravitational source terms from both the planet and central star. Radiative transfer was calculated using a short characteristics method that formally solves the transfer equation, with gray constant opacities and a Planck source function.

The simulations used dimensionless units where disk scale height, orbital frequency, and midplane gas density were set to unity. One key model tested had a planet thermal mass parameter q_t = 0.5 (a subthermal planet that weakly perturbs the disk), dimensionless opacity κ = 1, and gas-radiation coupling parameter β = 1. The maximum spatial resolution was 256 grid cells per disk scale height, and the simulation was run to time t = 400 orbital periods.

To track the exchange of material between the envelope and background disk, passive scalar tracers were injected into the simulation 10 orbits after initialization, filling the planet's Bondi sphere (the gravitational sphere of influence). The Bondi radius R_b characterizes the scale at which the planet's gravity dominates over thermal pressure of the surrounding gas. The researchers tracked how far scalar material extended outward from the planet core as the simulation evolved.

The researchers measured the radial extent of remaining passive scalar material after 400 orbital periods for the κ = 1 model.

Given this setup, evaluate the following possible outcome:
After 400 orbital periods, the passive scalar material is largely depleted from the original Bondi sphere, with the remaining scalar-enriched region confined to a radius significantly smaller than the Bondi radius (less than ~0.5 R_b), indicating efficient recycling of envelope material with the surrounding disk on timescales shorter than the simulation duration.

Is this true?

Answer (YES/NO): YES